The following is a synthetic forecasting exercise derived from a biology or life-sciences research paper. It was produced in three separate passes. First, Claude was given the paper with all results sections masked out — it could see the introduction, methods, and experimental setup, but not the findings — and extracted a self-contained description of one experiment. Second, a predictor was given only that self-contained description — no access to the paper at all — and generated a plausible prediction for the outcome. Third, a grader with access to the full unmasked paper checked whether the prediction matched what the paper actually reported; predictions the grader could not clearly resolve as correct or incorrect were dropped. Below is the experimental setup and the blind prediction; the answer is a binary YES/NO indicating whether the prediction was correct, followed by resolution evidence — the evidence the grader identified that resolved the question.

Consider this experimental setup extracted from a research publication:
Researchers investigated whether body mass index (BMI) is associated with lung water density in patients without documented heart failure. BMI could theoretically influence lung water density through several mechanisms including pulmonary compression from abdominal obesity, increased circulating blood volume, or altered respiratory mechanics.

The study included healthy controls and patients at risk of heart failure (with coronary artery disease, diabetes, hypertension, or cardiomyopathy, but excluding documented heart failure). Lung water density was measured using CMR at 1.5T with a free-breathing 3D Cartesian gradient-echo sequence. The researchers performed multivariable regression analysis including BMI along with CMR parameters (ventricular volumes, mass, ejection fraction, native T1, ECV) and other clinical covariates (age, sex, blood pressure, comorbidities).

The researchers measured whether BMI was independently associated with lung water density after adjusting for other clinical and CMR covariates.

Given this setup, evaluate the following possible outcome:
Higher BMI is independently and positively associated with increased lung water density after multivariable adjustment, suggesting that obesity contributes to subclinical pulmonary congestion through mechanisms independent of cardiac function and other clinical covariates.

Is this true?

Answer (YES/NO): YES